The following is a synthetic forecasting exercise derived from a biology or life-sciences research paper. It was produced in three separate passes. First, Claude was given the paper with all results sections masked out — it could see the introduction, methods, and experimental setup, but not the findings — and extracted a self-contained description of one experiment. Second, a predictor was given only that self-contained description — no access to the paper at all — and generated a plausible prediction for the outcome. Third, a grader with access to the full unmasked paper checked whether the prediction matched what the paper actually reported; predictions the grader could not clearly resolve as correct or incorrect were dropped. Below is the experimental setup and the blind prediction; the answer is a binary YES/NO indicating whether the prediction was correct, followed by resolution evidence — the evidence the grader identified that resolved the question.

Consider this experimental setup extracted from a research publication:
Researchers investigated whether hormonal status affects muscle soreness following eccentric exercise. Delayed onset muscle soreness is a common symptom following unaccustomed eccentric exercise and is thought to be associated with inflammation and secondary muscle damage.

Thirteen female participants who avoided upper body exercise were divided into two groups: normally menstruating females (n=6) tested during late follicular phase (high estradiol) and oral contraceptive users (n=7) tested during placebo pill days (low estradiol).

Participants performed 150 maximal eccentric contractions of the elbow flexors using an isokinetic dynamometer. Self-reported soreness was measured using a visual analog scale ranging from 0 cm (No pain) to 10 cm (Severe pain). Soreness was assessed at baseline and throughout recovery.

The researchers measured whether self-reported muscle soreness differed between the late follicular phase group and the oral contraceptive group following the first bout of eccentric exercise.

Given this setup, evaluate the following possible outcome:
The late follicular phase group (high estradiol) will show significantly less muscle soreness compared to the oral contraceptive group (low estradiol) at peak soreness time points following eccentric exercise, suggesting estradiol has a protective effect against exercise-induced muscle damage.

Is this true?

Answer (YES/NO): NO